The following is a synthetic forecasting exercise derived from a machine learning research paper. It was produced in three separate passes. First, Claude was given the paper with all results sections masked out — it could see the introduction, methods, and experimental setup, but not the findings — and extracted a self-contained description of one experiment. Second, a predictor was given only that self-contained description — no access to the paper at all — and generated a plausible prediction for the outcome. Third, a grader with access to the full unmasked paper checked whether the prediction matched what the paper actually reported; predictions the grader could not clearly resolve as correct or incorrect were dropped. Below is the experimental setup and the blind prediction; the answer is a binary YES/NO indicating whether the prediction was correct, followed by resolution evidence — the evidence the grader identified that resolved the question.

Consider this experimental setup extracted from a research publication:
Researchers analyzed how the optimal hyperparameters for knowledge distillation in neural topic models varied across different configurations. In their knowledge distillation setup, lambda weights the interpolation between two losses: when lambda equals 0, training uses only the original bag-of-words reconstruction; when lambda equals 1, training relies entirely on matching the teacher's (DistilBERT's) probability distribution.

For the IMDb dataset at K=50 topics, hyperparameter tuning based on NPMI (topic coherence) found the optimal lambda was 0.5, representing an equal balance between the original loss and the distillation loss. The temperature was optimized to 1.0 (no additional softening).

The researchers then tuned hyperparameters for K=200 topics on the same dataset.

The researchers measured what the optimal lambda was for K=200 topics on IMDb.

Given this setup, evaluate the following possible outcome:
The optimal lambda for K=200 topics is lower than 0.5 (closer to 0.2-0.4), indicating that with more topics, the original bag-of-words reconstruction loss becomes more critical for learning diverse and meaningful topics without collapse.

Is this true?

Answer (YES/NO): NO